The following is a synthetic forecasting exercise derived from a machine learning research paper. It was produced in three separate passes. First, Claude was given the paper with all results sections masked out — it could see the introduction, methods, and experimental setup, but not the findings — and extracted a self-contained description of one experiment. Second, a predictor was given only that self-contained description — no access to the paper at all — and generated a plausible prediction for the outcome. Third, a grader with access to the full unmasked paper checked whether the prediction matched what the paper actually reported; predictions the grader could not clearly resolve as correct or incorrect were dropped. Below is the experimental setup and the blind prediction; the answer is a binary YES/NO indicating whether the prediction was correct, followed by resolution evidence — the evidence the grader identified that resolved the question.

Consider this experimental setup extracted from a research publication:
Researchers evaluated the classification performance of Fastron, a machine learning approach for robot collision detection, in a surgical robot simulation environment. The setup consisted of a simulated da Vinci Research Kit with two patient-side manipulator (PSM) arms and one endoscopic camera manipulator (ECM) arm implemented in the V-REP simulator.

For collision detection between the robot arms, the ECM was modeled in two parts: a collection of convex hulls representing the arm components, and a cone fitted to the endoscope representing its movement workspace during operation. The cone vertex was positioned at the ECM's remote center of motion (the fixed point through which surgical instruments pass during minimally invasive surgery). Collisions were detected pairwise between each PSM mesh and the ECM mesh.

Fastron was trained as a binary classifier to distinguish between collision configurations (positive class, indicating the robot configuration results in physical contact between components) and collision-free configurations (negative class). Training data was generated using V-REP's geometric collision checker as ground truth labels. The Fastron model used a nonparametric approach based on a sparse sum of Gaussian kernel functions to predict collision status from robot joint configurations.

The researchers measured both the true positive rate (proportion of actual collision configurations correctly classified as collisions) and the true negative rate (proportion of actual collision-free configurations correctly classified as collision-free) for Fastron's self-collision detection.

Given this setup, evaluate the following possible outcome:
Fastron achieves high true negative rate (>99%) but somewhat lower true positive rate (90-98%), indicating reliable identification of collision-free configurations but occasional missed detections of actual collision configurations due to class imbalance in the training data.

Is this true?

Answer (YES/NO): NO